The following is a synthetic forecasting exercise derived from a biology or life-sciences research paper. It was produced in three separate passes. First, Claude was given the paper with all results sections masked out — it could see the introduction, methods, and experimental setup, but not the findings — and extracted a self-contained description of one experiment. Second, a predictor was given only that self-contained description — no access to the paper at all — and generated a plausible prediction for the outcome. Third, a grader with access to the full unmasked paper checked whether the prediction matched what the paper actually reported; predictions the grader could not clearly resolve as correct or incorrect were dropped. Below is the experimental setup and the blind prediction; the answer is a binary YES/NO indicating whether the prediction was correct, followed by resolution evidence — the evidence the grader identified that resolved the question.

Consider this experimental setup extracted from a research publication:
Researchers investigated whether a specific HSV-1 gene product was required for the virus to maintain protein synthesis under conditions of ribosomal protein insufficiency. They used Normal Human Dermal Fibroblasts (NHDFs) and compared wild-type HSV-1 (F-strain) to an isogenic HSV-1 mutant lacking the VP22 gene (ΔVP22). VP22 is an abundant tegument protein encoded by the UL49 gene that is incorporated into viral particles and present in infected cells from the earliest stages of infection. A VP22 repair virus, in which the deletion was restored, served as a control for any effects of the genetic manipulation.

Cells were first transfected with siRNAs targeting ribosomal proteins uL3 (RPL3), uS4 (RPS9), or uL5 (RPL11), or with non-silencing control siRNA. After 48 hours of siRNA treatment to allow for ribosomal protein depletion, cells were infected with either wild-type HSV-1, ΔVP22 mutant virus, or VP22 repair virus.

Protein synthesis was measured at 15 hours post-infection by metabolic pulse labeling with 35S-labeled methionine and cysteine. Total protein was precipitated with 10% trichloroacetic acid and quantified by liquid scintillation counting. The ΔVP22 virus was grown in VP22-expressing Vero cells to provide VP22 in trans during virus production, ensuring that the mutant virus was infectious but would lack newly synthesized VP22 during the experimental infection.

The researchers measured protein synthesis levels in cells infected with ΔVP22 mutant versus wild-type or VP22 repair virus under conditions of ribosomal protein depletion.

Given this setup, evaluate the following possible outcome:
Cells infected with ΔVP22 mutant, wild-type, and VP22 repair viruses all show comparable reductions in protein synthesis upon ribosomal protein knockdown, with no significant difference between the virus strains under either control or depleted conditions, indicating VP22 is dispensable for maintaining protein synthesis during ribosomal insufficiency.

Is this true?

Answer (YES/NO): NO